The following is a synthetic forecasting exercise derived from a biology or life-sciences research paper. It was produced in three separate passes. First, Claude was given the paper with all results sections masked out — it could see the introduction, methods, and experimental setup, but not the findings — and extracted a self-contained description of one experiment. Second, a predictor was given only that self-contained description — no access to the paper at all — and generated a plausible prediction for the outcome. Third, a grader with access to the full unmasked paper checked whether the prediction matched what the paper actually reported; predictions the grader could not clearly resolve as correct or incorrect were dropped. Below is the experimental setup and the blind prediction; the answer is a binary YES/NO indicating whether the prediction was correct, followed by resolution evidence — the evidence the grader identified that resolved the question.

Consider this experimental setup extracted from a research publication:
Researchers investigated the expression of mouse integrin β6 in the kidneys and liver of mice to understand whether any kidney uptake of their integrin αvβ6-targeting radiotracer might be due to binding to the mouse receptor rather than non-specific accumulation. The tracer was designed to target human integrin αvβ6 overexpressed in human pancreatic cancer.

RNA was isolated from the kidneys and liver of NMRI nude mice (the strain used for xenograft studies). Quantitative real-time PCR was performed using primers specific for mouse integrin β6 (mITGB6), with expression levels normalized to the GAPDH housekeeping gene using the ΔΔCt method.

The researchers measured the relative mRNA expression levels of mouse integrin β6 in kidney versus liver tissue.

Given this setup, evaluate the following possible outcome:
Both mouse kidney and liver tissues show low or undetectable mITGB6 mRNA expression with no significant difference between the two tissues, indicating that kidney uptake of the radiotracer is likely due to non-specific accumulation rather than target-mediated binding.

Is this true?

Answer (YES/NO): YES